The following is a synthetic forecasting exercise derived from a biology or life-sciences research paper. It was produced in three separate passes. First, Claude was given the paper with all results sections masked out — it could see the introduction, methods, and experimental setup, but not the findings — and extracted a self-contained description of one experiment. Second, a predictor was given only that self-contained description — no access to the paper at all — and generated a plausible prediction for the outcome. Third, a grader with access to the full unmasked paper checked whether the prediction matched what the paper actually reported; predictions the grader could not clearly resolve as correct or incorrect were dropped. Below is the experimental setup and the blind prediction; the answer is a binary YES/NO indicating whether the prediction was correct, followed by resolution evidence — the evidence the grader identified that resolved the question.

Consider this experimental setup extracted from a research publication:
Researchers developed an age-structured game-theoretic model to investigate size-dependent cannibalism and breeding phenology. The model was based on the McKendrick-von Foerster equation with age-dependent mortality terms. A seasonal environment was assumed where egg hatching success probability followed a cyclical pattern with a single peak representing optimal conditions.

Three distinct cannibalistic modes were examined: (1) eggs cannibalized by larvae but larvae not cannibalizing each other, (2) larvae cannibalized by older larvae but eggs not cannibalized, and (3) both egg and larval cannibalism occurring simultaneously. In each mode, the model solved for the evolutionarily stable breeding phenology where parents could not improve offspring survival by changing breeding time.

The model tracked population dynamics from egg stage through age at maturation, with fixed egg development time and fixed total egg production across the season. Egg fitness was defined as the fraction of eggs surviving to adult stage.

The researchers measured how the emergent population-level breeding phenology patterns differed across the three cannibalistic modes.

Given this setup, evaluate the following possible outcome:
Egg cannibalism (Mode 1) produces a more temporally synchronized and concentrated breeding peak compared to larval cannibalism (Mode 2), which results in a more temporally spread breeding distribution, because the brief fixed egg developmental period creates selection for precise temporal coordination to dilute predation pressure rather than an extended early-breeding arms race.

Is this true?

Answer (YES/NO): YES